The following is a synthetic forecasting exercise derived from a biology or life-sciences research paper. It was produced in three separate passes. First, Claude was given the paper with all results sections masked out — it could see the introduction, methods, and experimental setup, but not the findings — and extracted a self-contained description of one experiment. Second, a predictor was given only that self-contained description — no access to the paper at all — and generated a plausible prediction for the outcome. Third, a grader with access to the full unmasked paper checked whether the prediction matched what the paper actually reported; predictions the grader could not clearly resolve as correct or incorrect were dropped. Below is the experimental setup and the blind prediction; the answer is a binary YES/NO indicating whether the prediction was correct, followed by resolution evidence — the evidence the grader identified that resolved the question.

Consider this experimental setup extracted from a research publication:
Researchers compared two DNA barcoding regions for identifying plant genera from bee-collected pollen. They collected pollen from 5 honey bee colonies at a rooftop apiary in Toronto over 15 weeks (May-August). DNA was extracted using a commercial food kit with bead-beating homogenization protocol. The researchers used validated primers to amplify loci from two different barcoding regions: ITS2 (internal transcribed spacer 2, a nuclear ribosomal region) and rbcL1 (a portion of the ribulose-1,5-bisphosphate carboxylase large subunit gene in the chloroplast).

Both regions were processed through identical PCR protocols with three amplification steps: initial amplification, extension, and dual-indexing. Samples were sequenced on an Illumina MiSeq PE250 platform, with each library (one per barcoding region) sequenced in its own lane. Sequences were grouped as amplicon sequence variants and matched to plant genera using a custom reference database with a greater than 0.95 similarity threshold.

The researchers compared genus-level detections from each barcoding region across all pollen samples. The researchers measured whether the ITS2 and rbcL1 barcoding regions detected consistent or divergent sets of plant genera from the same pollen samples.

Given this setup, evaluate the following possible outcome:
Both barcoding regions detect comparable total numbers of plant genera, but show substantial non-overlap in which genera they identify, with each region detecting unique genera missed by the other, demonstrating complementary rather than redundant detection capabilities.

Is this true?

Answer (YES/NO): NO